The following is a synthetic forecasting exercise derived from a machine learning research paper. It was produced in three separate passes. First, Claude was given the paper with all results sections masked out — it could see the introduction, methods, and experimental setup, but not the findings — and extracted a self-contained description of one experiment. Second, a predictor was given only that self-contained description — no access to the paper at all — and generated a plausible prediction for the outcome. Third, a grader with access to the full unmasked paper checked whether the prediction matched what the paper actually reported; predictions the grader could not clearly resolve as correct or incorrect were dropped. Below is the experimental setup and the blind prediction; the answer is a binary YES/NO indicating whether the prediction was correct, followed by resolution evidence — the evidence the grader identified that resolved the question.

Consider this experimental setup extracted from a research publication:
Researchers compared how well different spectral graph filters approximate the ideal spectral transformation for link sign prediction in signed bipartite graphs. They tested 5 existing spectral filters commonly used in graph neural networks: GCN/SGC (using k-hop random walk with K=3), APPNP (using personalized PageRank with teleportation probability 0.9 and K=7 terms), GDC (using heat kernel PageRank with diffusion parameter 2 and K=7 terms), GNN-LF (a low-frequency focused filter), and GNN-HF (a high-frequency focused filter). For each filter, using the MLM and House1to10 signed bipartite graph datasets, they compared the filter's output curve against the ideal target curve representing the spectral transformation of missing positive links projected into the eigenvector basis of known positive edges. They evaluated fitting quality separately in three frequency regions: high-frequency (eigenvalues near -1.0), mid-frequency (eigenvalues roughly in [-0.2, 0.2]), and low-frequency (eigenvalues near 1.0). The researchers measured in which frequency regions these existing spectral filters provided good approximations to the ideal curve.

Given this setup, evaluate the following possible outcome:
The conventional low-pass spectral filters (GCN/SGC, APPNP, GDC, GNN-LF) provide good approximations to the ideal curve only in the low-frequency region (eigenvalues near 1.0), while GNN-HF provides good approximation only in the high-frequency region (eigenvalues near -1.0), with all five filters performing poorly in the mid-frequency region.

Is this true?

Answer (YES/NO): NO